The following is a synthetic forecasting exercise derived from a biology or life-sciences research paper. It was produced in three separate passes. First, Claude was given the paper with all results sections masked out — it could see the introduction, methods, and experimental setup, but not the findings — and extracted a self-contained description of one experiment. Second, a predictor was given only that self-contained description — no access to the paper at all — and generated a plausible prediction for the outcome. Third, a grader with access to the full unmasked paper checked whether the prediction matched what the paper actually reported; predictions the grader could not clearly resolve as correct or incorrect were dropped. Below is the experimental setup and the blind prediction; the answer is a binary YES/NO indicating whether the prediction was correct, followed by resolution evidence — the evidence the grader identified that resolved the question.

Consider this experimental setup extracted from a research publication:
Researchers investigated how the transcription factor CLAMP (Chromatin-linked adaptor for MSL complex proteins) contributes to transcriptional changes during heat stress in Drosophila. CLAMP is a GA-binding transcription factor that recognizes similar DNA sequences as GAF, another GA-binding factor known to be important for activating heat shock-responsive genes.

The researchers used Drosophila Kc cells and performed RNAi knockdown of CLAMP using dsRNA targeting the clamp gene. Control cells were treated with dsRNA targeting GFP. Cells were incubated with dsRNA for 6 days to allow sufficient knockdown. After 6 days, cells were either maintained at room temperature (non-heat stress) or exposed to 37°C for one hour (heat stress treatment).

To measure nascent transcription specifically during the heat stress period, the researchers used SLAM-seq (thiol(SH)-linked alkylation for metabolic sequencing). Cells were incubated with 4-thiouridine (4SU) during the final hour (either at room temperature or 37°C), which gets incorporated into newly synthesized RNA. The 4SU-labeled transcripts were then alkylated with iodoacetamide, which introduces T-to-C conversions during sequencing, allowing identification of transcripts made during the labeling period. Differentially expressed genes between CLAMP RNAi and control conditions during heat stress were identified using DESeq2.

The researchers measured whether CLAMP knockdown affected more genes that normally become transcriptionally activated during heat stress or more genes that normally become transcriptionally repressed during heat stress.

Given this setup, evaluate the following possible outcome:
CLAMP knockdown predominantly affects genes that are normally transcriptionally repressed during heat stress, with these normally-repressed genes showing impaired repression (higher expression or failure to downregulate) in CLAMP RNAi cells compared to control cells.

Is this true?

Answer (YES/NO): YES